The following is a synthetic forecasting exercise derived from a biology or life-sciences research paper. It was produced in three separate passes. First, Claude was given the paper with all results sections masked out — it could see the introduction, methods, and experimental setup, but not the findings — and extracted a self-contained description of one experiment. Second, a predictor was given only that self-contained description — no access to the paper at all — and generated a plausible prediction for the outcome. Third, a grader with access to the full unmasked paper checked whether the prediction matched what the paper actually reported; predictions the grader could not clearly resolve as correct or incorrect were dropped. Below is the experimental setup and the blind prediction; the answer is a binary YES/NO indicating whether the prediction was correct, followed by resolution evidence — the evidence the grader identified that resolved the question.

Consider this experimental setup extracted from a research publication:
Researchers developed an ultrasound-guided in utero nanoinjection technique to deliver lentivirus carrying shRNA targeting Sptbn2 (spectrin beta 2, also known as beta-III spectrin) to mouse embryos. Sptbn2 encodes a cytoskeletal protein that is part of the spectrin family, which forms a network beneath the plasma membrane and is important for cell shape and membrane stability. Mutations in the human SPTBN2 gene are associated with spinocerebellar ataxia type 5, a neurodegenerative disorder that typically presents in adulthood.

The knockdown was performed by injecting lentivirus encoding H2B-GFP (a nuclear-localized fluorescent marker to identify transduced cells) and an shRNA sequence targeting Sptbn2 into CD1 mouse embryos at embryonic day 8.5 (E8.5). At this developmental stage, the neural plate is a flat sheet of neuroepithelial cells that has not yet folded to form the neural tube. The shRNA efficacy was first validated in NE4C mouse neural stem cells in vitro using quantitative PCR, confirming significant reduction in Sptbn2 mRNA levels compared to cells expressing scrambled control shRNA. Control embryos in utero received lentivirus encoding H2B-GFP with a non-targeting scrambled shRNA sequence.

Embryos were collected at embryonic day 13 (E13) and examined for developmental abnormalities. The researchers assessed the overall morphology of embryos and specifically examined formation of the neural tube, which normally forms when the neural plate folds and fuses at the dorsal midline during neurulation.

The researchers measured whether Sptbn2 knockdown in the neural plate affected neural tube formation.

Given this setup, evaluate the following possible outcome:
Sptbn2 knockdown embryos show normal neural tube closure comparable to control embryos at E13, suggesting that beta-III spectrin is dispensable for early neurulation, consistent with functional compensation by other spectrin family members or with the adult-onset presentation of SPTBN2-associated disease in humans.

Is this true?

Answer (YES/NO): NO